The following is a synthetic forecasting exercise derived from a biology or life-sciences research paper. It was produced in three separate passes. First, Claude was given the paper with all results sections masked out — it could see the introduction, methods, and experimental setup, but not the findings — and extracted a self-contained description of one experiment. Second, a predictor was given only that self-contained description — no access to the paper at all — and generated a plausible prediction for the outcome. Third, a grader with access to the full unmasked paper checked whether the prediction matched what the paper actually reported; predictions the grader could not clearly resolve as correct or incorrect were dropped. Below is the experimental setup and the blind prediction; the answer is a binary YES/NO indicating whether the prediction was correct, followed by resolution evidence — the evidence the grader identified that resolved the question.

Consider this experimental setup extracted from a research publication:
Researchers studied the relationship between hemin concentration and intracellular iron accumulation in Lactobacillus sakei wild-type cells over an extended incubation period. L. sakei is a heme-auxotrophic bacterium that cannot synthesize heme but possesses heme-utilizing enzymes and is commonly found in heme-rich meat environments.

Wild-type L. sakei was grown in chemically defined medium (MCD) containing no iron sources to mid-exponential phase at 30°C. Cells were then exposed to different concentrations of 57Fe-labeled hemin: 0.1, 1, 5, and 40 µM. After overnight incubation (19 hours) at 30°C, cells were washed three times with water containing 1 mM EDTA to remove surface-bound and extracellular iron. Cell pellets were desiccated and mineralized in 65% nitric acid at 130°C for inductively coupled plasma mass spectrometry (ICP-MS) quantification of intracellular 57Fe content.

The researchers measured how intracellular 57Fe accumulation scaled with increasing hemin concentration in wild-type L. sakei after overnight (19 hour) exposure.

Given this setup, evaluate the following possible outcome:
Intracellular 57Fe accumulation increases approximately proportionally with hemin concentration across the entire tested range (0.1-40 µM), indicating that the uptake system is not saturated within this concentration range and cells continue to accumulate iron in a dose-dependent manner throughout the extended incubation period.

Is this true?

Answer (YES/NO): NO